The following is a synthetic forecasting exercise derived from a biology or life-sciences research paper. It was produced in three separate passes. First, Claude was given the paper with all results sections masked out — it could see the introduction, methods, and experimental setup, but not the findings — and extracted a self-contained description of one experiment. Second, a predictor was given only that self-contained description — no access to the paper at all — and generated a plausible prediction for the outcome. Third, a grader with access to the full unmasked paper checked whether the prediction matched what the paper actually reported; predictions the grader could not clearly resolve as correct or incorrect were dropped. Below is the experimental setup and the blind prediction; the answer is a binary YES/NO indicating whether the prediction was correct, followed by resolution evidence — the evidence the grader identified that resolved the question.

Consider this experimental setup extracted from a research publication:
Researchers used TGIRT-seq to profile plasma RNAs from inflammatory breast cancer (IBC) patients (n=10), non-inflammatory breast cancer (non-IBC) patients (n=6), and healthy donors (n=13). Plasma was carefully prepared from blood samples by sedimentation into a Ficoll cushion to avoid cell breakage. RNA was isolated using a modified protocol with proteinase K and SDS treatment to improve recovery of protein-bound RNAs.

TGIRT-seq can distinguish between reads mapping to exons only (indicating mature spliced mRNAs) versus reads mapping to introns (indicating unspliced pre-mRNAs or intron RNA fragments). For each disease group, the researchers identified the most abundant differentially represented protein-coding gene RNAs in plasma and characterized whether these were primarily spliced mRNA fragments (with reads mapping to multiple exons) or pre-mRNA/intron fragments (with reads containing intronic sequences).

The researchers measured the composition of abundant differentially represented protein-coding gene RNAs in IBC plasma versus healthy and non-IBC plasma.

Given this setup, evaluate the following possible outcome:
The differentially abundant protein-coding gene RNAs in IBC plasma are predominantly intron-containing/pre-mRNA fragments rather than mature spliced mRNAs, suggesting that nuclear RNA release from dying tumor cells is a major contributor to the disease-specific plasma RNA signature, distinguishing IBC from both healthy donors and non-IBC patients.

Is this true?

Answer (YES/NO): YES